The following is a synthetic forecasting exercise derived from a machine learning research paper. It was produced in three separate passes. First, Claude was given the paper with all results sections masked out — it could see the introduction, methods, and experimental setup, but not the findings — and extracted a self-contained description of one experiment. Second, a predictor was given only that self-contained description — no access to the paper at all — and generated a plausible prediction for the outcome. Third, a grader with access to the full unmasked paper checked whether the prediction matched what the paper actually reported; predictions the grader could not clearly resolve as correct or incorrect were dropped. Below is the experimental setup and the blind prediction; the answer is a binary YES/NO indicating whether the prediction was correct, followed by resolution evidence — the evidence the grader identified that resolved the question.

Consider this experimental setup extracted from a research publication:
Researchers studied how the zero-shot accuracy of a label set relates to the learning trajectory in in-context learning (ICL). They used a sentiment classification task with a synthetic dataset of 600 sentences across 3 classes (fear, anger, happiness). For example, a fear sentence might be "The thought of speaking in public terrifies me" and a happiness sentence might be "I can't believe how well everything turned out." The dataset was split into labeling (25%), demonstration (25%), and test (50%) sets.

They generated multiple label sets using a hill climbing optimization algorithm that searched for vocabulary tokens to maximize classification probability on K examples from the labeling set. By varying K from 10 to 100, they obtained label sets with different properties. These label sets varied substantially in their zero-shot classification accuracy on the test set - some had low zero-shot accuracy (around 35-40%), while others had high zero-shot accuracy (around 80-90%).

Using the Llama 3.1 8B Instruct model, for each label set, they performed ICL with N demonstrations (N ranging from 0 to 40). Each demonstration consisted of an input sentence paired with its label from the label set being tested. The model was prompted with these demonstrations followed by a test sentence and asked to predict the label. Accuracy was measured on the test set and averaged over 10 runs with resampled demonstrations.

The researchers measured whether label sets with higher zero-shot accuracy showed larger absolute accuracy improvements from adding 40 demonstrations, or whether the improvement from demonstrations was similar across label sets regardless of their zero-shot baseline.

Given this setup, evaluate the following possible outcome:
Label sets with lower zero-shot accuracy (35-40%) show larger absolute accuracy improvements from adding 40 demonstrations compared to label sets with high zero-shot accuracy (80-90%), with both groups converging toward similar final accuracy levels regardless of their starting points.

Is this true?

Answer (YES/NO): NO